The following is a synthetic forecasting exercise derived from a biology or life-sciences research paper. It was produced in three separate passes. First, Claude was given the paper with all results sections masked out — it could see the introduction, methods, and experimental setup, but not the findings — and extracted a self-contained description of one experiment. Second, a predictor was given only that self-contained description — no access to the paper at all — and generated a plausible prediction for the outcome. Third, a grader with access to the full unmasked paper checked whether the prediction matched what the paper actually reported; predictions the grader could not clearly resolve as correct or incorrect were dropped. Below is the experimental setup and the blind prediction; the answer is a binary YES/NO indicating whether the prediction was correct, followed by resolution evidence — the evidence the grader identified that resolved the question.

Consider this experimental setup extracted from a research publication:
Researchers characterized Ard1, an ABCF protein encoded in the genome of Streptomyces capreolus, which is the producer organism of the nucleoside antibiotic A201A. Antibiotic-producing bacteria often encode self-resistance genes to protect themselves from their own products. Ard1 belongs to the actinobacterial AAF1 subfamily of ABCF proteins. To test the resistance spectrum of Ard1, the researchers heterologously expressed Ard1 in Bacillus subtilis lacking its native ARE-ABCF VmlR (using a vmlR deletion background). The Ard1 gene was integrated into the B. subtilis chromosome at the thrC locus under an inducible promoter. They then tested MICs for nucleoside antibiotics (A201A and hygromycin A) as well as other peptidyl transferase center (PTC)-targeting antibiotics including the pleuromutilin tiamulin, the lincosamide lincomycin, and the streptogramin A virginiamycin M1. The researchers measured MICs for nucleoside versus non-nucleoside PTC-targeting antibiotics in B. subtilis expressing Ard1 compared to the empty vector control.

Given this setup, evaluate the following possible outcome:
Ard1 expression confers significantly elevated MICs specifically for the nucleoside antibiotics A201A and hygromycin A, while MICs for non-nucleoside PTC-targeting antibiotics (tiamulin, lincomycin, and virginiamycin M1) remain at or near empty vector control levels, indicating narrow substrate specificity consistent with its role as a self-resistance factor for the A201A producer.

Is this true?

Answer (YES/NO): YES